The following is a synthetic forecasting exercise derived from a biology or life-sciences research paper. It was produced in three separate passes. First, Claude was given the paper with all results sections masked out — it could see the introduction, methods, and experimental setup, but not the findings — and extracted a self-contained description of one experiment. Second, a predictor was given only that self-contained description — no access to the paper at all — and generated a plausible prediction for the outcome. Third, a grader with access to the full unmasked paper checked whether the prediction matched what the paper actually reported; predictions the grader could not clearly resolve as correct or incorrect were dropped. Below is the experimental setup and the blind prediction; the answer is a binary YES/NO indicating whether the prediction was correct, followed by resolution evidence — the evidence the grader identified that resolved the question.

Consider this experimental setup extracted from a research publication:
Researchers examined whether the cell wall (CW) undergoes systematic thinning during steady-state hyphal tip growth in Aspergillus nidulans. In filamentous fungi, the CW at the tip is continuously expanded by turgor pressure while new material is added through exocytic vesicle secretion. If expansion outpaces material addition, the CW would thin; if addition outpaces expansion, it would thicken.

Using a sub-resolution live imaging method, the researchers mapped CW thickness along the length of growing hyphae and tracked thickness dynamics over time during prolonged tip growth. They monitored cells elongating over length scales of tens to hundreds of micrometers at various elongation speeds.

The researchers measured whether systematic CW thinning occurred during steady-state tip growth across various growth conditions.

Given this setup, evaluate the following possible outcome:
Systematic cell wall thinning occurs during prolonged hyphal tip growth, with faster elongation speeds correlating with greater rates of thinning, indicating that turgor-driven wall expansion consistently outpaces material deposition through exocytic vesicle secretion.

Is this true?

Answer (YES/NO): NO